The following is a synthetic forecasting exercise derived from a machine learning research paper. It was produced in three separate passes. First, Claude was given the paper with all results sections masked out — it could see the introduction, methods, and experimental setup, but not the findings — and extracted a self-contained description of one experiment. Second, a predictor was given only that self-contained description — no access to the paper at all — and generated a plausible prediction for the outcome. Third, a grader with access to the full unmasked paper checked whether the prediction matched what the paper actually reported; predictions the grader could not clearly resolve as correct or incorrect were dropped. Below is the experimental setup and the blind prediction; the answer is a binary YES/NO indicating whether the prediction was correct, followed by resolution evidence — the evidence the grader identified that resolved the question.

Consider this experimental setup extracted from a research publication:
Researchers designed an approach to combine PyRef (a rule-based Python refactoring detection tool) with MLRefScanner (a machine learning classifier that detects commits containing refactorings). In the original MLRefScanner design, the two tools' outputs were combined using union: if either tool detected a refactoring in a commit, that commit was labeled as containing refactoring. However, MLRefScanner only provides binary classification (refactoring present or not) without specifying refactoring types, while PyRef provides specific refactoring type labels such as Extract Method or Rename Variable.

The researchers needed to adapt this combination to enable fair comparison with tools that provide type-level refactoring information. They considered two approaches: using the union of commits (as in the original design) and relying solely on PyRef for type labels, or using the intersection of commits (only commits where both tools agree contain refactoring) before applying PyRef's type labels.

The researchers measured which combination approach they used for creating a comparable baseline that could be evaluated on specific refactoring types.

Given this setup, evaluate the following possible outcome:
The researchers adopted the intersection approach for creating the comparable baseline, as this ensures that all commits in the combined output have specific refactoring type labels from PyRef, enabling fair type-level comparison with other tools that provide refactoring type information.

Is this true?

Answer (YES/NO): YES